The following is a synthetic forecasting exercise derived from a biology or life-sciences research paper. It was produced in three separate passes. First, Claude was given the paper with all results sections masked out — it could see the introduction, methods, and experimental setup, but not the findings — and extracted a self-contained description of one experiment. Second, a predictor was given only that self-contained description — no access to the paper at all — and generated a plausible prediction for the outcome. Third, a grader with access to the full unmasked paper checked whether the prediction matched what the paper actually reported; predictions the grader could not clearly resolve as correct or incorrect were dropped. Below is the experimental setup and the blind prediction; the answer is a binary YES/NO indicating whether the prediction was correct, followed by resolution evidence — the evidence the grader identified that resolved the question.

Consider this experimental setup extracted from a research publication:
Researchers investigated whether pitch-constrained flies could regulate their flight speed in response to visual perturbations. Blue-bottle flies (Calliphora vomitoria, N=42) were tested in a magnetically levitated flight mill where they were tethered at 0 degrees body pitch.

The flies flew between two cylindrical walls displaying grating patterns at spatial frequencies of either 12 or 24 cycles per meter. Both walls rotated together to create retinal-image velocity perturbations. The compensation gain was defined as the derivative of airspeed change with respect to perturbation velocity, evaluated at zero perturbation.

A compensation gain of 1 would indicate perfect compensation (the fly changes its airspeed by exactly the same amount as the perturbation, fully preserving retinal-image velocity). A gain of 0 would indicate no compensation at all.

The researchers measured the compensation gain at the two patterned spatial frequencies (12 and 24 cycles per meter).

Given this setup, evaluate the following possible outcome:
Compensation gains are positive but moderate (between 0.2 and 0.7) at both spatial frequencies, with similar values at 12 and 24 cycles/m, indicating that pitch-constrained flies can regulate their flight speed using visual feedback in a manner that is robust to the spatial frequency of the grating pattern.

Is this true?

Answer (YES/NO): NO